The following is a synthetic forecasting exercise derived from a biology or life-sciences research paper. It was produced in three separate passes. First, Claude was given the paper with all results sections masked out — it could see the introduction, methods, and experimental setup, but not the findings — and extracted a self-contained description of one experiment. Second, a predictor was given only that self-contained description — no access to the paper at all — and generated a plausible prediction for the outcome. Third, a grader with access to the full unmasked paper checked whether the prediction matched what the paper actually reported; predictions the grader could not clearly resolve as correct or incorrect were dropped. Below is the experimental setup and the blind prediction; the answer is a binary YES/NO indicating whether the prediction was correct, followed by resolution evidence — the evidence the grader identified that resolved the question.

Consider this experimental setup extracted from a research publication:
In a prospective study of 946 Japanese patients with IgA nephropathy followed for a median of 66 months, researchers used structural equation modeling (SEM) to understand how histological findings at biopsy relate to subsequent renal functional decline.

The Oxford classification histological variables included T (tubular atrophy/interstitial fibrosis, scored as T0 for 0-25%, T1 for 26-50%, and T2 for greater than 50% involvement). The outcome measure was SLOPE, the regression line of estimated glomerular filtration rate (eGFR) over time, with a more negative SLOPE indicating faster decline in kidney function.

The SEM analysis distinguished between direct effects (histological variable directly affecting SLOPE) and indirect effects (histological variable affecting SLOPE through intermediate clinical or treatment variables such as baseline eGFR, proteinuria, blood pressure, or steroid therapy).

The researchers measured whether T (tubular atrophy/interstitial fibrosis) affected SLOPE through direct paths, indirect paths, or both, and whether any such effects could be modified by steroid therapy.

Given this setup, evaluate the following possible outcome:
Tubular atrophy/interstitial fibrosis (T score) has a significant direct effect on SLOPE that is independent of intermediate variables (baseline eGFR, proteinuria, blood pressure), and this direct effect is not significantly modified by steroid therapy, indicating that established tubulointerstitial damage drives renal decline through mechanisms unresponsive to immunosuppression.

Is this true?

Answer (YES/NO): YES